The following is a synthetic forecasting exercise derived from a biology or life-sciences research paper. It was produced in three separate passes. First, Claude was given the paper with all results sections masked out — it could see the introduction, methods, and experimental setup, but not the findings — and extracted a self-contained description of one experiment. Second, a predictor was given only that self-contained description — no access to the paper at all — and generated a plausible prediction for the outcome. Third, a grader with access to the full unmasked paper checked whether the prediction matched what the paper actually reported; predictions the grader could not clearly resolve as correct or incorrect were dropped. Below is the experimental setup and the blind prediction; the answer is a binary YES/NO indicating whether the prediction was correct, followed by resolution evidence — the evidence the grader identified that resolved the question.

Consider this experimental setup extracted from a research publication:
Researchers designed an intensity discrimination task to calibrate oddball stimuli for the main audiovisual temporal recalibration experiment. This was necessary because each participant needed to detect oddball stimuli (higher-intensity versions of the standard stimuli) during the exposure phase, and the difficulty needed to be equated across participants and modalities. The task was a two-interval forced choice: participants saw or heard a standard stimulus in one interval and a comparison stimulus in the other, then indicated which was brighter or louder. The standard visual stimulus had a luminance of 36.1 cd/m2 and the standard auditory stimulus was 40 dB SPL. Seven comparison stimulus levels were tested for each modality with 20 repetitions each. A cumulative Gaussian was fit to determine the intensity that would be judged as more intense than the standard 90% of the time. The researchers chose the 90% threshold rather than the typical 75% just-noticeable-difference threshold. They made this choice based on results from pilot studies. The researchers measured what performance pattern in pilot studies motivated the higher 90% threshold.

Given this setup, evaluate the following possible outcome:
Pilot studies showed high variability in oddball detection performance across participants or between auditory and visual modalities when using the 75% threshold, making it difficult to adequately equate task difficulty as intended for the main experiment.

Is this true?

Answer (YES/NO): NO